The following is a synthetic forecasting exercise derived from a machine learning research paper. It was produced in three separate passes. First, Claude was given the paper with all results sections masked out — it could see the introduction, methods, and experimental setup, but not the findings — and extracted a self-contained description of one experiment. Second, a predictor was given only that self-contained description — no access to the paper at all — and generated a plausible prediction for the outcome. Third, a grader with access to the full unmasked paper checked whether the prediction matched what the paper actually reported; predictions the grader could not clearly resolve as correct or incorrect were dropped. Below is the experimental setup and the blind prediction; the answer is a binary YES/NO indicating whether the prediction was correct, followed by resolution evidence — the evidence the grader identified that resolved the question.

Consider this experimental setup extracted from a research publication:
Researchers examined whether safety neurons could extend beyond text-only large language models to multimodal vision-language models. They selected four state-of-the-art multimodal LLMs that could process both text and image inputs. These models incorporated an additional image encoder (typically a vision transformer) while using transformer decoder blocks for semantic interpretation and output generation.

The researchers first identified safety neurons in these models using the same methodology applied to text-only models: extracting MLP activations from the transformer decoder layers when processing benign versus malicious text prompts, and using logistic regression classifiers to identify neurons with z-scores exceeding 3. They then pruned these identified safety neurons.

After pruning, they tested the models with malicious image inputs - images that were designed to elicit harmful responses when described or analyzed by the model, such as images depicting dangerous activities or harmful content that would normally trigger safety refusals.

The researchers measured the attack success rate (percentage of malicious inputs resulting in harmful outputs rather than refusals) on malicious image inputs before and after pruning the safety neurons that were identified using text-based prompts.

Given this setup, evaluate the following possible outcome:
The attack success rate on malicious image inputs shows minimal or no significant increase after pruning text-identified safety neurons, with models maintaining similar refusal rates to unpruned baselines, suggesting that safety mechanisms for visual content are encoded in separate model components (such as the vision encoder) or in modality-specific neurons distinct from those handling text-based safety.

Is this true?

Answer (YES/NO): NO